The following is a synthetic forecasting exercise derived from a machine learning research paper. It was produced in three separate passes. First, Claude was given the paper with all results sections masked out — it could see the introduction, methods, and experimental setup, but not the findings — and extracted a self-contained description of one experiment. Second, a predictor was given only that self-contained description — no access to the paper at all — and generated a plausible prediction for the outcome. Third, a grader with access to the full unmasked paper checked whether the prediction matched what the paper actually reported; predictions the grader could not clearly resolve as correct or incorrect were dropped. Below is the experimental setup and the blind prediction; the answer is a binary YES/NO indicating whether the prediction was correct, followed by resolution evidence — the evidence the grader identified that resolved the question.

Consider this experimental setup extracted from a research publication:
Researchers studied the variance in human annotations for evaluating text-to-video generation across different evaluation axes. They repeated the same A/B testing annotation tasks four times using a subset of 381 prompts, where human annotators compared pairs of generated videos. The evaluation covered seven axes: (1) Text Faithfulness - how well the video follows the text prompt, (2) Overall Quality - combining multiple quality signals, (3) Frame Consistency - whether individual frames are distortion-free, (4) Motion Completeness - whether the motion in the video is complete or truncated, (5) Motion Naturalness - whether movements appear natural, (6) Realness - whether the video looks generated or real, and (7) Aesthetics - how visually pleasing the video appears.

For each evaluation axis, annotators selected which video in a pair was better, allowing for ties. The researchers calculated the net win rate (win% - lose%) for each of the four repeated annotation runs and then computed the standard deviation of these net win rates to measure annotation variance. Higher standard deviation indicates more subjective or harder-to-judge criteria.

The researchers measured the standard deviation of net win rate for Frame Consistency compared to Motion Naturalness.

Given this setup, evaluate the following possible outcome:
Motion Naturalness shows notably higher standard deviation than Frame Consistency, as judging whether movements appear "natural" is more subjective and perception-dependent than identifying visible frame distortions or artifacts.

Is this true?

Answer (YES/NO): NO